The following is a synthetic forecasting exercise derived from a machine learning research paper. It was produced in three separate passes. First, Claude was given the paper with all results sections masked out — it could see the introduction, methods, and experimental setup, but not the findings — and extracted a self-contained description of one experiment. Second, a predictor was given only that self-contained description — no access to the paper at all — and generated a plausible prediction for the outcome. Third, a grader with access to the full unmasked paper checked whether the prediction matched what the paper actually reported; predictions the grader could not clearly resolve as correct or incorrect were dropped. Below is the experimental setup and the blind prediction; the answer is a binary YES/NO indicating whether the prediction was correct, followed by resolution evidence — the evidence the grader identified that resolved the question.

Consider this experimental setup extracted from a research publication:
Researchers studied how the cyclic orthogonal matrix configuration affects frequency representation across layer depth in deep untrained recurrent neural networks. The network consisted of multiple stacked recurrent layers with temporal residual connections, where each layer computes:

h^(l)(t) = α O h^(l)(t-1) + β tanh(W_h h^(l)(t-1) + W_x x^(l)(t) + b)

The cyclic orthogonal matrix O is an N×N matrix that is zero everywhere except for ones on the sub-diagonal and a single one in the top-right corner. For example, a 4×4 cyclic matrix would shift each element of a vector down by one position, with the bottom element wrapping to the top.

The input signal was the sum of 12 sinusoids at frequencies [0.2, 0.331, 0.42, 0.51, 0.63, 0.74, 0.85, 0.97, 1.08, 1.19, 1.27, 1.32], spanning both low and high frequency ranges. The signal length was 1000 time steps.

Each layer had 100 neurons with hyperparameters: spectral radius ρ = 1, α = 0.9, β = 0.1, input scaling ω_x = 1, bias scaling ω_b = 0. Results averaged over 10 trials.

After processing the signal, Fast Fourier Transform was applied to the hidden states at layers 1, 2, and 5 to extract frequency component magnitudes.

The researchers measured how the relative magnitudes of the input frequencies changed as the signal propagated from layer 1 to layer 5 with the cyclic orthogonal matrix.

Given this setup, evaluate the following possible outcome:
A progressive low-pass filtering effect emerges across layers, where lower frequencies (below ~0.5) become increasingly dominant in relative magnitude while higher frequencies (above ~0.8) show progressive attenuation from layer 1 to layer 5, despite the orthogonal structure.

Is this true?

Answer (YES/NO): NO